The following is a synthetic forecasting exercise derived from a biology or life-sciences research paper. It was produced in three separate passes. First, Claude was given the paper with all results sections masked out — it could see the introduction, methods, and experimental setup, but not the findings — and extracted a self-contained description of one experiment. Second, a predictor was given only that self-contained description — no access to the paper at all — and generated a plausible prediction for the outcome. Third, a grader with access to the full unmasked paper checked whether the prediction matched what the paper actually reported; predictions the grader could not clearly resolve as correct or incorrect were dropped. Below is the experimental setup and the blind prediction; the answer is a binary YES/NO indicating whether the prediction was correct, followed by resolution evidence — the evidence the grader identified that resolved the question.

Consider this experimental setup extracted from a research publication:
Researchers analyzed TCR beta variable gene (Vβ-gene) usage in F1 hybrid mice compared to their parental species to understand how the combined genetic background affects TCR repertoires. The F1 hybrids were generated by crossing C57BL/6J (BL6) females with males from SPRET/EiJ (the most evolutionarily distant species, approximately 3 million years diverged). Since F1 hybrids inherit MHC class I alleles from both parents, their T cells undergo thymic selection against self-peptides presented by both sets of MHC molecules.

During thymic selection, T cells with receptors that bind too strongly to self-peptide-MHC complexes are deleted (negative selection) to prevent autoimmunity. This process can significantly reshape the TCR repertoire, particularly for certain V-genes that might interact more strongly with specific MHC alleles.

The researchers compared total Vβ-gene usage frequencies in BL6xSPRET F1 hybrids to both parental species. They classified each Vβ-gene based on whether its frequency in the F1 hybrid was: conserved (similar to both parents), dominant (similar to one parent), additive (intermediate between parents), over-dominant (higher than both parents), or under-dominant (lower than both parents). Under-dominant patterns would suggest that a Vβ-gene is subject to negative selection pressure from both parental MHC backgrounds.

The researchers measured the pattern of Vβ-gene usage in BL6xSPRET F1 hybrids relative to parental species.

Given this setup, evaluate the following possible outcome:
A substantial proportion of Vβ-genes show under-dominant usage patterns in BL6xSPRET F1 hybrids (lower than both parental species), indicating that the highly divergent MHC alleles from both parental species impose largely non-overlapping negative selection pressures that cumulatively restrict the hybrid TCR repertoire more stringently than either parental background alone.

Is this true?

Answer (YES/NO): NO